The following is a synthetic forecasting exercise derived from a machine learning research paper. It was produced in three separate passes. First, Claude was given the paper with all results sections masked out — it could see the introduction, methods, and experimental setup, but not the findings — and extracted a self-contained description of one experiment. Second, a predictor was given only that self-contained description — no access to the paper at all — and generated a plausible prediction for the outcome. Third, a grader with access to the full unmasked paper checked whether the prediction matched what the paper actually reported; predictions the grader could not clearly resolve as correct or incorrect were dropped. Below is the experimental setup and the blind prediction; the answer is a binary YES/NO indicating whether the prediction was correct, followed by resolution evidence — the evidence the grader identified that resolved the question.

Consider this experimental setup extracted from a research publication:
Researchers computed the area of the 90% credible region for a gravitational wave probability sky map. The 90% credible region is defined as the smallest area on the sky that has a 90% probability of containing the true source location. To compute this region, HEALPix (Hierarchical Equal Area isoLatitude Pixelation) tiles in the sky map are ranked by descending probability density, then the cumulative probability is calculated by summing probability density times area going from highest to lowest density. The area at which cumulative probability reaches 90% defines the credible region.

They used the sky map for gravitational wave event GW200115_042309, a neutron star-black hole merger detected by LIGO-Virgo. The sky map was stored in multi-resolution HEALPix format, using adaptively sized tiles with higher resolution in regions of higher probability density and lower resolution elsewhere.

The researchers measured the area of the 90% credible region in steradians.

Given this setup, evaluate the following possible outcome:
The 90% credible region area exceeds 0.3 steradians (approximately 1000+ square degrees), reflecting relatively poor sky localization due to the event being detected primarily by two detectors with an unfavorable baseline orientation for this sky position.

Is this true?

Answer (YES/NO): NO